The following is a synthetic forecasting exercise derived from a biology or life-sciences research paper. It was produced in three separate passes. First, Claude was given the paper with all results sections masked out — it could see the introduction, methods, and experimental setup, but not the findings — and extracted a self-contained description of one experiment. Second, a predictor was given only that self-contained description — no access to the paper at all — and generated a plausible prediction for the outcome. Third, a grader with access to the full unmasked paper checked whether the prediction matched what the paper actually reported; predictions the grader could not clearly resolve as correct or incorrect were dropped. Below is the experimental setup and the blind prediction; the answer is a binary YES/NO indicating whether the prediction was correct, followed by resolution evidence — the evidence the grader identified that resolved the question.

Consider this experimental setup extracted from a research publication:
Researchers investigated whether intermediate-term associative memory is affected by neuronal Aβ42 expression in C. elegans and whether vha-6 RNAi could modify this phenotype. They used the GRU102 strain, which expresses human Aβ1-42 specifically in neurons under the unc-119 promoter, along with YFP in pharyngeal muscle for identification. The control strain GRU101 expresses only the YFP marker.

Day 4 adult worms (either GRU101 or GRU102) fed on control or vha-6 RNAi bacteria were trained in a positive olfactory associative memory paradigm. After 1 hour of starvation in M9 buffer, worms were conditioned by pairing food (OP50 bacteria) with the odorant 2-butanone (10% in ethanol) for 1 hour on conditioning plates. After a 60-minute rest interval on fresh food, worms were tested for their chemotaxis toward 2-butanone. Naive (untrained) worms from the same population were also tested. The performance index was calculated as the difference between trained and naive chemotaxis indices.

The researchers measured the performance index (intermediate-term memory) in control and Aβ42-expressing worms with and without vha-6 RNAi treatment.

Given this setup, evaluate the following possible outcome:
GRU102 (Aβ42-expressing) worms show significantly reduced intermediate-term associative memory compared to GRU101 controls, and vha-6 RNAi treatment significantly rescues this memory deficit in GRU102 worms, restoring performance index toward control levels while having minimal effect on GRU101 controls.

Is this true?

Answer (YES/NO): NO